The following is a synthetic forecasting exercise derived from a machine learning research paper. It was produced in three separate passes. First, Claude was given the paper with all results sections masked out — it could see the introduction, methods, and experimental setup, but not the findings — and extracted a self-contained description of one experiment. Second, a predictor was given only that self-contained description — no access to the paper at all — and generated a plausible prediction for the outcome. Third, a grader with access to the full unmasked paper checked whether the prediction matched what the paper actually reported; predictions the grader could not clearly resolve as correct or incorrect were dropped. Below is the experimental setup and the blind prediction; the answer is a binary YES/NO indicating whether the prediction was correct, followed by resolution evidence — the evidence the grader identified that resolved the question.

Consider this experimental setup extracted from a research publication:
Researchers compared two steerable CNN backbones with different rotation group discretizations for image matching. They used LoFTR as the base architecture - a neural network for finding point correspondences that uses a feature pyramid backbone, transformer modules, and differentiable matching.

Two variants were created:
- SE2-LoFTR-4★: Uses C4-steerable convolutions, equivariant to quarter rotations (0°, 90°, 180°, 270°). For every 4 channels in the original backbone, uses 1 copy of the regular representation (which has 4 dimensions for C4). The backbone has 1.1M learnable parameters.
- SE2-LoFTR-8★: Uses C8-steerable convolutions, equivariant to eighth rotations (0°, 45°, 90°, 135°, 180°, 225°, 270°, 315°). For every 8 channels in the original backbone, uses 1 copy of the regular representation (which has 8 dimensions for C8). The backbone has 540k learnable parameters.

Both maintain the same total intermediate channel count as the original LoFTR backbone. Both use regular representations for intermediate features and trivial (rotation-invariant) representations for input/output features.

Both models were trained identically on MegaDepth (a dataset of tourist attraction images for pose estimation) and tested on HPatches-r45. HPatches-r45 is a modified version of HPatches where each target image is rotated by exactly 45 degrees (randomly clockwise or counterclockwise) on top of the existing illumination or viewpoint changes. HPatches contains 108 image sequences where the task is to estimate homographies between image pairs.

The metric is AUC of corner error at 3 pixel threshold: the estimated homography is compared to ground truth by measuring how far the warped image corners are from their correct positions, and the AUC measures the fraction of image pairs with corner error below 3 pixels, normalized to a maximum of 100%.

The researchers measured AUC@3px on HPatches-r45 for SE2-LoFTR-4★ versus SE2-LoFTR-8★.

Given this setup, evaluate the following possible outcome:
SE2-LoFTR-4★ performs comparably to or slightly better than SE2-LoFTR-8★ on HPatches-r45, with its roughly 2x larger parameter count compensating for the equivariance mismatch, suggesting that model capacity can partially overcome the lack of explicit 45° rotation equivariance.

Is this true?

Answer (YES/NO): NO